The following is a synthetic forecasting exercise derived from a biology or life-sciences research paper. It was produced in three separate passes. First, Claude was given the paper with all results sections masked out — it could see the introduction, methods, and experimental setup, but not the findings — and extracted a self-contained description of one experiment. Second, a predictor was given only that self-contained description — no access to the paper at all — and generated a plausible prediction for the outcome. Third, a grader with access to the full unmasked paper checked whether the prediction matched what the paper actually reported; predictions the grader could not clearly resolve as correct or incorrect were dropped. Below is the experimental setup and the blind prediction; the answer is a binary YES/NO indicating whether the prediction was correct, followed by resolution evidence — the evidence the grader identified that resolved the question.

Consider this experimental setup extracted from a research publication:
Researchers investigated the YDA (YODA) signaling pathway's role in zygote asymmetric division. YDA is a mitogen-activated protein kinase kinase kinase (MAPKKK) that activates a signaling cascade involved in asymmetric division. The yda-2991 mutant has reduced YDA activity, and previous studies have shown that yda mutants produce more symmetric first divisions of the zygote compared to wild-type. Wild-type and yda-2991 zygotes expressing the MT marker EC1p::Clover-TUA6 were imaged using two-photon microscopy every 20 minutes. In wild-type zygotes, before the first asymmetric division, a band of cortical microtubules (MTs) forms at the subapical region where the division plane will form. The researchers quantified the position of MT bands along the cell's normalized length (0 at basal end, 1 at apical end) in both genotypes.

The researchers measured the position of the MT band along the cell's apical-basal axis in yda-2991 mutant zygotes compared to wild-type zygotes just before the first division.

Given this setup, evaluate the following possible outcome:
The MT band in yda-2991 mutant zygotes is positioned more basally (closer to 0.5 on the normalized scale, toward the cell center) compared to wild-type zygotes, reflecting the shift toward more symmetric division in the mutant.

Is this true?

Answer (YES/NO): NO